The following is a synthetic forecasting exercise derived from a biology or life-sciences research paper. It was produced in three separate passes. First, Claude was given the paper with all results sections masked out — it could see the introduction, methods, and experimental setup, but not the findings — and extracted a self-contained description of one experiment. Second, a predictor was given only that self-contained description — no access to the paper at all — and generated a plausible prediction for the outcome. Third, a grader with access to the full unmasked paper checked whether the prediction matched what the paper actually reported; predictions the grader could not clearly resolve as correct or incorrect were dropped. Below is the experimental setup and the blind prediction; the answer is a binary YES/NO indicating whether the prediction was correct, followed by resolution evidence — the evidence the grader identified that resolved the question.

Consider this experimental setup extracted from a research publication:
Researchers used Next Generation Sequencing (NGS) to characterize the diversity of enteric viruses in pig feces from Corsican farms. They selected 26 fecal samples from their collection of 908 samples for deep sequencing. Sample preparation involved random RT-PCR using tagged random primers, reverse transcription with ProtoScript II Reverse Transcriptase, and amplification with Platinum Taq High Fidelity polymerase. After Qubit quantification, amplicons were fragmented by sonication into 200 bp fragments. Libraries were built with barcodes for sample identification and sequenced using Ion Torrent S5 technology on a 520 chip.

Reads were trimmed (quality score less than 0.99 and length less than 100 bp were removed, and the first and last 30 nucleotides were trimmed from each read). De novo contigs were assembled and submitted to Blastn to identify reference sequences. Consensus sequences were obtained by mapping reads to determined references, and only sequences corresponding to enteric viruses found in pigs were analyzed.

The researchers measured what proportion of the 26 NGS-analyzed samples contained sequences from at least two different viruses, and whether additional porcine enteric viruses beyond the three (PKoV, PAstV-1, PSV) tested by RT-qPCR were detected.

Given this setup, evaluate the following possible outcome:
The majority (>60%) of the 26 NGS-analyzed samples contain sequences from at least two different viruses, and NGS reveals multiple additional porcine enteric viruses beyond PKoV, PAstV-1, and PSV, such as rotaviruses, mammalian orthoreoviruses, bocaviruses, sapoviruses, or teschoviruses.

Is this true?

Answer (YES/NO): NO